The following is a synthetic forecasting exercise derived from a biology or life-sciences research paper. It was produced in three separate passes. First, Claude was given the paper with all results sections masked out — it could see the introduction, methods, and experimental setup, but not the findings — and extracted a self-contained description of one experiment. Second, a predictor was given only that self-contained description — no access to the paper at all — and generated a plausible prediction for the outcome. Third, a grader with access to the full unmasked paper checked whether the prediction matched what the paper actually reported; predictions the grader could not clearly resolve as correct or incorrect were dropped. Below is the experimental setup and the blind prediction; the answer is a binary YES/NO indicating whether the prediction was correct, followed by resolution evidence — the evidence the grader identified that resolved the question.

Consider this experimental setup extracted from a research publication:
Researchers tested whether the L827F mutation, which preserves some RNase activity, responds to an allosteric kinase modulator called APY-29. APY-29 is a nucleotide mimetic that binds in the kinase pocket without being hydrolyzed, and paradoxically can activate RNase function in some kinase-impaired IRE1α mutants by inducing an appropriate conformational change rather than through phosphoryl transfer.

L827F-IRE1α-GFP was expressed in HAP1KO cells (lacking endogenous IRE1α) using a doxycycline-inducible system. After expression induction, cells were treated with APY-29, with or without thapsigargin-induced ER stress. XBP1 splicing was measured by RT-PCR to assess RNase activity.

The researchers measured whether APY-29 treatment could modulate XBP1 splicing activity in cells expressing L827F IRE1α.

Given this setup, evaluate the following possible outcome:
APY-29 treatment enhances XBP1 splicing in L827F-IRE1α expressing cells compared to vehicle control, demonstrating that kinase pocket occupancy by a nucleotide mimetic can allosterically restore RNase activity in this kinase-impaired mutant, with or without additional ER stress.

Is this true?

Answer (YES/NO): YES